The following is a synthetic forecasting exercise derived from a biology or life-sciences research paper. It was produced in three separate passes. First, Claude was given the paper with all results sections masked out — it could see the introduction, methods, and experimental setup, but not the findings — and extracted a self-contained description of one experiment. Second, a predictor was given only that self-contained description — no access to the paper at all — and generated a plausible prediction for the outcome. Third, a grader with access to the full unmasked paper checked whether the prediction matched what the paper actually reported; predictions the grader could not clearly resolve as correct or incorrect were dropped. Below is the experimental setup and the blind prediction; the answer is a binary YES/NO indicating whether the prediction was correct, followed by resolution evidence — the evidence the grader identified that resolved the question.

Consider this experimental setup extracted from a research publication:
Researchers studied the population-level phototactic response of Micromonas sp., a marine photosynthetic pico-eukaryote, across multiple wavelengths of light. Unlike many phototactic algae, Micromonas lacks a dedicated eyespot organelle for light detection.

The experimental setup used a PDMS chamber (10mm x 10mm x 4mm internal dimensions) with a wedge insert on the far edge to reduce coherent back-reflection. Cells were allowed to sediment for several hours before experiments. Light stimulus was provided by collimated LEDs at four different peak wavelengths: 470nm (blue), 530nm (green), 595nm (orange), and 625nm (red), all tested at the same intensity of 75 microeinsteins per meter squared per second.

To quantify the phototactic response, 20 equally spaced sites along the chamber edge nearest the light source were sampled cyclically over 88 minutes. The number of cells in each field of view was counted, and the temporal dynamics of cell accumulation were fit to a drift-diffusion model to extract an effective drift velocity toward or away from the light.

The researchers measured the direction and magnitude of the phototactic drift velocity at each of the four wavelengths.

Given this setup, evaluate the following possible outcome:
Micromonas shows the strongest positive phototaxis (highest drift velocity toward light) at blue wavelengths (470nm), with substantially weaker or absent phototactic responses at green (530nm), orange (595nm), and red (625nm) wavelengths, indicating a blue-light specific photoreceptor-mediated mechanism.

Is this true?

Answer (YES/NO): NO